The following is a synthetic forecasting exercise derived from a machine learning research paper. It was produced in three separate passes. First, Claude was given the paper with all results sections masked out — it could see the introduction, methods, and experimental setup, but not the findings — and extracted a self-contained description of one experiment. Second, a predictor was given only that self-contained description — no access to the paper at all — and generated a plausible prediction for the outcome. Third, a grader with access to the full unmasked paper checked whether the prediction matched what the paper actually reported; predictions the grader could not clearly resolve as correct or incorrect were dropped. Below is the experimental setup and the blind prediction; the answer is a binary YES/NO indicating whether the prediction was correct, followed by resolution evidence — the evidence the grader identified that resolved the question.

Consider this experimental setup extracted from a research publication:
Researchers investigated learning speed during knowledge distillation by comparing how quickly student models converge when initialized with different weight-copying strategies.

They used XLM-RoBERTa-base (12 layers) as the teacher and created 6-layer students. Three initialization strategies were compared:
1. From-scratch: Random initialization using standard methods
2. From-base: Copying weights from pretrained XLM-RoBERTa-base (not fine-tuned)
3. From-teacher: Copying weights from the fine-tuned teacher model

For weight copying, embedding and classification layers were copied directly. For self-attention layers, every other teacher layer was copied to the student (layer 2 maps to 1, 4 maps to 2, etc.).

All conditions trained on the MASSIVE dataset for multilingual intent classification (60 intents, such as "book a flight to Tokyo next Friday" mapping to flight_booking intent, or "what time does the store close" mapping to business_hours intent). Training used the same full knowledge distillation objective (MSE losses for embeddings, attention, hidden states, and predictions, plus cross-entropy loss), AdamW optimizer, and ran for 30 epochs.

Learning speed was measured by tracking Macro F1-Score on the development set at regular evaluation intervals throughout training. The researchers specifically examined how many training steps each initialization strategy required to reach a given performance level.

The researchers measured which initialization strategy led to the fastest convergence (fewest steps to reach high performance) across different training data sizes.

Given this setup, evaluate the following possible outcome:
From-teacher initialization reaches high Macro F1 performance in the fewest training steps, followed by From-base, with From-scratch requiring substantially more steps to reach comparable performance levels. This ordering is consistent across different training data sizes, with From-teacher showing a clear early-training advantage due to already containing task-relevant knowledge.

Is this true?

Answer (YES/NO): YES